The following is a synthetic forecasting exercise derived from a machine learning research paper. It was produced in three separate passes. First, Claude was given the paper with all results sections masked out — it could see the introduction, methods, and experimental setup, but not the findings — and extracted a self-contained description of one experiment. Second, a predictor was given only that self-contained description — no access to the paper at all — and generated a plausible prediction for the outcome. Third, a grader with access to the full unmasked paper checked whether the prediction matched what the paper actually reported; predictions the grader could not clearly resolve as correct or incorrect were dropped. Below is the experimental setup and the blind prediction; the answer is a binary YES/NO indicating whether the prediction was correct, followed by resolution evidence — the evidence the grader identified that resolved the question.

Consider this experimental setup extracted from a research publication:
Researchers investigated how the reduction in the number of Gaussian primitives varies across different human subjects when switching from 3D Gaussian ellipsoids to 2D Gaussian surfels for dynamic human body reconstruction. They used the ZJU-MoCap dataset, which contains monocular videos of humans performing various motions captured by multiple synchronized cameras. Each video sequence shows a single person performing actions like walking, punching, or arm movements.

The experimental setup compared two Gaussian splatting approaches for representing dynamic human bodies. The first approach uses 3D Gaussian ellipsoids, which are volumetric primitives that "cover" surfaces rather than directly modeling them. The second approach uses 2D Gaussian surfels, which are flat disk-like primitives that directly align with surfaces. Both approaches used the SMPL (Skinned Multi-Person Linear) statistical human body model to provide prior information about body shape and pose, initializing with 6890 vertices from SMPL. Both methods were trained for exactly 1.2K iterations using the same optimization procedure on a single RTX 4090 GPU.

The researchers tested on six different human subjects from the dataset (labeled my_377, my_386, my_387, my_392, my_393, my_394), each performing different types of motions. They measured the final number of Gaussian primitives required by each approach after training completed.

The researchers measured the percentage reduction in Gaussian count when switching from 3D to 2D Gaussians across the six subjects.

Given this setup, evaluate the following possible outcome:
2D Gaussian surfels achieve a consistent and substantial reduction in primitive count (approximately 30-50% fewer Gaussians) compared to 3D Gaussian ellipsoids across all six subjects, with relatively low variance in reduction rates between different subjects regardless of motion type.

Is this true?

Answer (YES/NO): NO